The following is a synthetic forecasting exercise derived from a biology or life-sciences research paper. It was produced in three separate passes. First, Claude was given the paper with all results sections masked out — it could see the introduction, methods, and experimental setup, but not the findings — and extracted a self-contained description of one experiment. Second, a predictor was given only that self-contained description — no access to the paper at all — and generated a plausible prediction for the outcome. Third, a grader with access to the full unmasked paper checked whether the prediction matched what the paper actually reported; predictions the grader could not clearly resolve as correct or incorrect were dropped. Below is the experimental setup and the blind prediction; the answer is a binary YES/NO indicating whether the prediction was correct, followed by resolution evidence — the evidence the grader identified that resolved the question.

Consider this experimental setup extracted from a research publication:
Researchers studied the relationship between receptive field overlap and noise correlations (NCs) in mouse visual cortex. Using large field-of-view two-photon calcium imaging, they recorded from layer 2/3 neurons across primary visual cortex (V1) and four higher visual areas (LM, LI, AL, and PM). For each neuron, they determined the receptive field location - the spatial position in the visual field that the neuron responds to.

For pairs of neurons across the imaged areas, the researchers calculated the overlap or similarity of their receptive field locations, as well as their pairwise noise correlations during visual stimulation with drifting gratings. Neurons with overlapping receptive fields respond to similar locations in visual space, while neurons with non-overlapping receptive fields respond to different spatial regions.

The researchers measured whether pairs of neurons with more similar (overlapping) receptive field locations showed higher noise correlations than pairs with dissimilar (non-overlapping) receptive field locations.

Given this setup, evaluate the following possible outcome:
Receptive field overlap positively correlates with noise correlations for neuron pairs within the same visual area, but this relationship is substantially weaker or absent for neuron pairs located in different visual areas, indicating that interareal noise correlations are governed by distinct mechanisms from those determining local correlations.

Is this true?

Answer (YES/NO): YES